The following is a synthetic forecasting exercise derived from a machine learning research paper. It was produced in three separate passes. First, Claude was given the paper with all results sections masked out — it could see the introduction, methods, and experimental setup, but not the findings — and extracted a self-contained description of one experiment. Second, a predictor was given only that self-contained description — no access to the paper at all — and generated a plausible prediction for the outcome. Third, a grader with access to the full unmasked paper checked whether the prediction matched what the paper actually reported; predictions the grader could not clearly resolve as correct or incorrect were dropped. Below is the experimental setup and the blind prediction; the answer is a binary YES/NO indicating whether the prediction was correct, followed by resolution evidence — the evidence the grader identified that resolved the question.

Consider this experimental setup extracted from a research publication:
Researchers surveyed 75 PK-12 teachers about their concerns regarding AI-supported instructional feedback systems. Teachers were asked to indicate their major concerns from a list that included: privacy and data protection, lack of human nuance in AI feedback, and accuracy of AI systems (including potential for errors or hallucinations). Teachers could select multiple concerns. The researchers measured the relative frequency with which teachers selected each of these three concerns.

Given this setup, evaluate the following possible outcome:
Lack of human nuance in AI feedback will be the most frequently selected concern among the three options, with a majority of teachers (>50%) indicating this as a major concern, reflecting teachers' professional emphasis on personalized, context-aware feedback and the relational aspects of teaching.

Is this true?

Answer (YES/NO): NO